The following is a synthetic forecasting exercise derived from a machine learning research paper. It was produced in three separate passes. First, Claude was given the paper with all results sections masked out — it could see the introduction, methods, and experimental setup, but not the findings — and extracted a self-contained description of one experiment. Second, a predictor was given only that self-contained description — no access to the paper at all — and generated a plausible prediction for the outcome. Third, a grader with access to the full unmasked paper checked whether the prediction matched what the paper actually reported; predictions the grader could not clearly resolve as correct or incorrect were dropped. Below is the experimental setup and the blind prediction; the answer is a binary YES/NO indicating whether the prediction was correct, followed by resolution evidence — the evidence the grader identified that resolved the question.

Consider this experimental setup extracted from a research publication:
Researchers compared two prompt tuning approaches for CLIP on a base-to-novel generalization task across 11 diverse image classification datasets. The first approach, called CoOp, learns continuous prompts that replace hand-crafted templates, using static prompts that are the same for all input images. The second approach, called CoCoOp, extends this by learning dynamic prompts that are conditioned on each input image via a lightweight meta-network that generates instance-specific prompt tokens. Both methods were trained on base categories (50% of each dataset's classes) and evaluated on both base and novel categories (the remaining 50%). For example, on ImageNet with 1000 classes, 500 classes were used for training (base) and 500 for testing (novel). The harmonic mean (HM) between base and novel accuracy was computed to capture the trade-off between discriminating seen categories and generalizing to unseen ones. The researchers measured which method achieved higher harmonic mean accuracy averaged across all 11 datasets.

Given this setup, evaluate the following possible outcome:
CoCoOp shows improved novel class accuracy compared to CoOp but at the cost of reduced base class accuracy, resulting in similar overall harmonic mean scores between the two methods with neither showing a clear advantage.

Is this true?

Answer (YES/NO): NO